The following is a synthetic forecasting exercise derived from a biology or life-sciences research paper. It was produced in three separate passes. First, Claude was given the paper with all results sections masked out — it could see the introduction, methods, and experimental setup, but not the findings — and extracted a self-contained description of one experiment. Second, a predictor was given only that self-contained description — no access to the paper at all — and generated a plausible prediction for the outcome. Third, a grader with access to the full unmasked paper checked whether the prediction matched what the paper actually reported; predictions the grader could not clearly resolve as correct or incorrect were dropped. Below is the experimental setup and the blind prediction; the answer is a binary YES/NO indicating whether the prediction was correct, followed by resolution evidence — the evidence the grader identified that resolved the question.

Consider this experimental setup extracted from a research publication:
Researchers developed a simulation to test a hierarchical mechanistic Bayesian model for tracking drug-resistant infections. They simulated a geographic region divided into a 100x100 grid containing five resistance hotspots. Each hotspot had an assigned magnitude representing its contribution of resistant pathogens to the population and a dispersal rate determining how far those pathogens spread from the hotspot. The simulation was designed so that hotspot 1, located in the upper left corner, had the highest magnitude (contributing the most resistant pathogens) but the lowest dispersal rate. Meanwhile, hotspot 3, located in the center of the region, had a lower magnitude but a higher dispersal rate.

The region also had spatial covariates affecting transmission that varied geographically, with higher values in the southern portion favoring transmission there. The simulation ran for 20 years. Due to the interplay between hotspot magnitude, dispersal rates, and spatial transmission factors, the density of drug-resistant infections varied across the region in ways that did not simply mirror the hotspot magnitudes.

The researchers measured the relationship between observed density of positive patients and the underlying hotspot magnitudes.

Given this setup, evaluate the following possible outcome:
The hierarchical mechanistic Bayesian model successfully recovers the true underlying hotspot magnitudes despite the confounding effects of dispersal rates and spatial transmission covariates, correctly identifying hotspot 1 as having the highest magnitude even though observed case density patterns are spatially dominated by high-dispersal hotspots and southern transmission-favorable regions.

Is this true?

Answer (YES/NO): YES